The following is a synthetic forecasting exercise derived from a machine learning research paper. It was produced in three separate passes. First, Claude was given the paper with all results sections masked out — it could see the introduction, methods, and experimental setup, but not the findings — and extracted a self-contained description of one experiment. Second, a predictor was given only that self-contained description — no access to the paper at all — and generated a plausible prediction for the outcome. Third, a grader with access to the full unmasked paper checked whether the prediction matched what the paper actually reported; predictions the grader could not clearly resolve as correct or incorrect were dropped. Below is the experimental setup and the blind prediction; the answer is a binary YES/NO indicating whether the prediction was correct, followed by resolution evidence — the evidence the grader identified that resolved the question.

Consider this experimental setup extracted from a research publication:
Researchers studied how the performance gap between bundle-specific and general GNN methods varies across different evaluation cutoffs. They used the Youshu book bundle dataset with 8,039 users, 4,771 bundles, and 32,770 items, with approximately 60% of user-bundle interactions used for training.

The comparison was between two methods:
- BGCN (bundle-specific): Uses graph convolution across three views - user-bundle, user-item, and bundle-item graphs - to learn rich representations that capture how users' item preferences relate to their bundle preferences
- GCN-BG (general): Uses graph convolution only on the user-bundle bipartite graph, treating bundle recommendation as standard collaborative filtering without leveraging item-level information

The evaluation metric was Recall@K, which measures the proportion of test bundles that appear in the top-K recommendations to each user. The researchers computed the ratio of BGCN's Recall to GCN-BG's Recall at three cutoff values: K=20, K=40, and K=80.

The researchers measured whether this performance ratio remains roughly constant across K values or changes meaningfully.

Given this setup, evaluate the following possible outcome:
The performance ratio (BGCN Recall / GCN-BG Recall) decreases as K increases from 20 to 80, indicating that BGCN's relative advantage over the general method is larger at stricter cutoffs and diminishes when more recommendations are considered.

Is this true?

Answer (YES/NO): NO